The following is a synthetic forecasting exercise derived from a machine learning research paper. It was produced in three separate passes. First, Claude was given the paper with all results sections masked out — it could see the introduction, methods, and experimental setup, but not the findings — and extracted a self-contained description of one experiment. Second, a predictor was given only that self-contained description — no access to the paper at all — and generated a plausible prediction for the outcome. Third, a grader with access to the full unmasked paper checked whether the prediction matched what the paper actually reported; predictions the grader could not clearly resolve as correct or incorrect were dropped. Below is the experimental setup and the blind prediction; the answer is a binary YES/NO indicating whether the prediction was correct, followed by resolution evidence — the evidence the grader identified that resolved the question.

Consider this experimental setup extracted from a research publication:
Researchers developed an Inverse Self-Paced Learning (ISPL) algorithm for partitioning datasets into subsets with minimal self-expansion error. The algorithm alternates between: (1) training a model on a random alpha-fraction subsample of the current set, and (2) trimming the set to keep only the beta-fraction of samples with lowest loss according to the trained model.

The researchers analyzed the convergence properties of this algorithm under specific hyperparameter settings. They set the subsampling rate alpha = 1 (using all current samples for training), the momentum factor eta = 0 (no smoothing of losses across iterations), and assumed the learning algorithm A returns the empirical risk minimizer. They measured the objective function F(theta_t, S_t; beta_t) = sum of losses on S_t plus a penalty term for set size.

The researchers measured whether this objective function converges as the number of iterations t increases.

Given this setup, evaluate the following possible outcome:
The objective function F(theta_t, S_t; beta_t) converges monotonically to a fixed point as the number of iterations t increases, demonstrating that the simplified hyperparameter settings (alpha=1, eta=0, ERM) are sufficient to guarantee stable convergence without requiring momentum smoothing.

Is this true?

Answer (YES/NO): YES